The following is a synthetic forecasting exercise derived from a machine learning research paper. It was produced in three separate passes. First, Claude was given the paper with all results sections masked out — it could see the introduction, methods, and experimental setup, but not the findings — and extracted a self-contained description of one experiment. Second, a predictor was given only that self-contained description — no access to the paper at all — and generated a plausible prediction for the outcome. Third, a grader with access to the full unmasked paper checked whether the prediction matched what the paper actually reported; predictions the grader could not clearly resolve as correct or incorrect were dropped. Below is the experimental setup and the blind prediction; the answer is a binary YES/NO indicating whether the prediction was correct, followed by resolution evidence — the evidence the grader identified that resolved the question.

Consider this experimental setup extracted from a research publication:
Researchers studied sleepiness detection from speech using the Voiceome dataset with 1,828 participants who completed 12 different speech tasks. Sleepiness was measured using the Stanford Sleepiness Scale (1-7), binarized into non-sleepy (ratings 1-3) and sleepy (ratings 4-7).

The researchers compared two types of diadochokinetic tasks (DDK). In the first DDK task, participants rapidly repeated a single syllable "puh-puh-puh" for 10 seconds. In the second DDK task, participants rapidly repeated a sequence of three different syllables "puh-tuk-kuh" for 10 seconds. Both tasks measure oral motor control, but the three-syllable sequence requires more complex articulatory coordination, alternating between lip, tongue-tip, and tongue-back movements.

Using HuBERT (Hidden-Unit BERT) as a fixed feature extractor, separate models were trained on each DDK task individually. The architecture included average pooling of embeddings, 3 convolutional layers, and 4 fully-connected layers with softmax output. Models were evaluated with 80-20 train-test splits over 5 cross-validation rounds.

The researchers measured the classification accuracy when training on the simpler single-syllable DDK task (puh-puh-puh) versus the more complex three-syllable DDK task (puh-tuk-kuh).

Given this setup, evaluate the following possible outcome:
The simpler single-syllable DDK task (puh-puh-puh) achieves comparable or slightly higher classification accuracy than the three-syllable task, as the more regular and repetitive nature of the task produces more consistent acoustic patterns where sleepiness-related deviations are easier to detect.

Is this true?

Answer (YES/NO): NO